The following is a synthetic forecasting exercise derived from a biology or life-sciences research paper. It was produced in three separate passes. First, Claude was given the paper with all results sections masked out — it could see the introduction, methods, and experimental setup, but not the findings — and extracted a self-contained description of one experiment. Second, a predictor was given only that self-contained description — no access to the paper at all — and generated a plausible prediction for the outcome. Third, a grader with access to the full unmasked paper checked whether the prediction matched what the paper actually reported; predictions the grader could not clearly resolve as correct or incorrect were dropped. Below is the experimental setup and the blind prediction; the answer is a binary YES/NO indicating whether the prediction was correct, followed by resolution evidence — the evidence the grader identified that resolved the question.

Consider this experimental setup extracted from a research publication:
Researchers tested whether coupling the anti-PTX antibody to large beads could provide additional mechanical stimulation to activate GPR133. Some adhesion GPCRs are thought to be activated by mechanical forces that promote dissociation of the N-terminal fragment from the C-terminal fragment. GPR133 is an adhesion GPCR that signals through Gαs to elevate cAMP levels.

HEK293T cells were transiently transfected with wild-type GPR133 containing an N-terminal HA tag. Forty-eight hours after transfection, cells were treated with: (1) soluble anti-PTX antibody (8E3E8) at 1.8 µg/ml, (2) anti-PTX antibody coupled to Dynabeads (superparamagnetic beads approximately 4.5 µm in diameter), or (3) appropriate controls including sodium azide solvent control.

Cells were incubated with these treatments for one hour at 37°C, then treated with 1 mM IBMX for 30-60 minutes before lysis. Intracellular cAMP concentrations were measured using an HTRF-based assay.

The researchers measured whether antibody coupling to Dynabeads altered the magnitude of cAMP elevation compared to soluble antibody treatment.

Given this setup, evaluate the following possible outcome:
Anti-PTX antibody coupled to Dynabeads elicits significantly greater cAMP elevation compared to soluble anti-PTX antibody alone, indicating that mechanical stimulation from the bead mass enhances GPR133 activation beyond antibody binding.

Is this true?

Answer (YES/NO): NO